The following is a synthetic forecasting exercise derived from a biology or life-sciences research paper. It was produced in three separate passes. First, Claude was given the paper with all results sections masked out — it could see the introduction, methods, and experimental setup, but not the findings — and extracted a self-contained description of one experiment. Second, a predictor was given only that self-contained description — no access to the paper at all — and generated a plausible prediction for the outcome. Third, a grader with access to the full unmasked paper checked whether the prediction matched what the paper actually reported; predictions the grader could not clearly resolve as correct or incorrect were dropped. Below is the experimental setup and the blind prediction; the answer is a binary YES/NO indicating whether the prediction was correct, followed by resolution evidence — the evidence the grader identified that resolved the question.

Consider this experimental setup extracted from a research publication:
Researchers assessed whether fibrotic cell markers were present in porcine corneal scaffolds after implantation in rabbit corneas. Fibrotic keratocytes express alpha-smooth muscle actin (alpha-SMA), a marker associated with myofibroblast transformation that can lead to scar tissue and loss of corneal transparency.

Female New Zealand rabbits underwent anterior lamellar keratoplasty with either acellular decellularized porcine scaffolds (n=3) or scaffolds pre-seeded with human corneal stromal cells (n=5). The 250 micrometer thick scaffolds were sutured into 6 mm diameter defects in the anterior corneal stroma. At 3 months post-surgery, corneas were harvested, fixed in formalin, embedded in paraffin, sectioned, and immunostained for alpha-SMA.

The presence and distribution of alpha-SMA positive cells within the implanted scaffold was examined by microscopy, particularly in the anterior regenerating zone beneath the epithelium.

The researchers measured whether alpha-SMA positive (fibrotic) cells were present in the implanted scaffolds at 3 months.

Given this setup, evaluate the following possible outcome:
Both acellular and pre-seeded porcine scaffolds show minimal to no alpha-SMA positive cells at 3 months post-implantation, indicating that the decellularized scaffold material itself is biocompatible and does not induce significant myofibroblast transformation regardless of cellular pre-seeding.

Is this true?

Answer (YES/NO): NO